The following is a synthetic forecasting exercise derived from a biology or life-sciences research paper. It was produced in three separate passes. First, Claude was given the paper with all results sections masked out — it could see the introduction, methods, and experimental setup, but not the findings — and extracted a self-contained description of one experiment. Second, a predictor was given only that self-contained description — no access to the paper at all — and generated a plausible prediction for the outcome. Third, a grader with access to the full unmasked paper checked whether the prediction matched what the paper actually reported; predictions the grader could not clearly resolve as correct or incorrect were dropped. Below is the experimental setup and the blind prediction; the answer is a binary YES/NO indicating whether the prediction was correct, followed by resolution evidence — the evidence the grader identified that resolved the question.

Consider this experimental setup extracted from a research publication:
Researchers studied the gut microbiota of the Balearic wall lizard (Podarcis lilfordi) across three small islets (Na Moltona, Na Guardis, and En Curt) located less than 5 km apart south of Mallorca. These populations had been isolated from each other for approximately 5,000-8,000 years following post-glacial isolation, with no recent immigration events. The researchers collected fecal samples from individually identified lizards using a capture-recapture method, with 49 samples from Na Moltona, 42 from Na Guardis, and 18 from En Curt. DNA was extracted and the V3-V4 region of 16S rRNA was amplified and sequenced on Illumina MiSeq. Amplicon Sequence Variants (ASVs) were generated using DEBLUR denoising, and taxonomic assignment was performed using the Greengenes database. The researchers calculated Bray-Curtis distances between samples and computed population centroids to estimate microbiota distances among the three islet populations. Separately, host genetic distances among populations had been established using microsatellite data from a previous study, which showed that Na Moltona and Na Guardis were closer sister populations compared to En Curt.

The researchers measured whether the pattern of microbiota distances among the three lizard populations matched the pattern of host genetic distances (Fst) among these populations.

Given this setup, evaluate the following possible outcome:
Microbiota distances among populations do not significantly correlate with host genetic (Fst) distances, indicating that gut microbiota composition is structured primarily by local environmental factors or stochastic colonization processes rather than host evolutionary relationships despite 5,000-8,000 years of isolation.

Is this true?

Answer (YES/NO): NO